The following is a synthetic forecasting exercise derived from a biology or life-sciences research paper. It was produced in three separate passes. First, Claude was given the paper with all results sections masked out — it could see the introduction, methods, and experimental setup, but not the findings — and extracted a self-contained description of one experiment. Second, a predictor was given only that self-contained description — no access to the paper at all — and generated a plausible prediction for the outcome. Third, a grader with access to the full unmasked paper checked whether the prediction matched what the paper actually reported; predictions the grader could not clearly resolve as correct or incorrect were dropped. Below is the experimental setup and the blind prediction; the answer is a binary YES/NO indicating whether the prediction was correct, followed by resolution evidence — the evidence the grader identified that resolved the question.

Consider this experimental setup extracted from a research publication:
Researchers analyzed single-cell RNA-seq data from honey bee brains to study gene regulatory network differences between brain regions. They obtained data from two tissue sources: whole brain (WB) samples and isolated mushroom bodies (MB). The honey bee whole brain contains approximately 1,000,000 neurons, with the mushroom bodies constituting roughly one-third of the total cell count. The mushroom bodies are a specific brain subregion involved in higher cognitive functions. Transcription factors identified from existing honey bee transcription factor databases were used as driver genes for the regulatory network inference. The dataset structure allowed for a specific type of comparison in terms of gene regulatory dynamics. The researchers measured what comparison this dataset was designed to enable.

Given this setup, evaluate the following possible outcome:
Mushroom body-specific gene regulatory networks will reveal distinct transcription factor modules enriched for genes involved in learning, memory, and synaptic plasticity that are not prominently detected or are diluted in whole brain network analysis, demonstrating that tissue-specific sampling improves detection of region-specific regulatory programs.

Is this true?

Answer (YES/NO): NO